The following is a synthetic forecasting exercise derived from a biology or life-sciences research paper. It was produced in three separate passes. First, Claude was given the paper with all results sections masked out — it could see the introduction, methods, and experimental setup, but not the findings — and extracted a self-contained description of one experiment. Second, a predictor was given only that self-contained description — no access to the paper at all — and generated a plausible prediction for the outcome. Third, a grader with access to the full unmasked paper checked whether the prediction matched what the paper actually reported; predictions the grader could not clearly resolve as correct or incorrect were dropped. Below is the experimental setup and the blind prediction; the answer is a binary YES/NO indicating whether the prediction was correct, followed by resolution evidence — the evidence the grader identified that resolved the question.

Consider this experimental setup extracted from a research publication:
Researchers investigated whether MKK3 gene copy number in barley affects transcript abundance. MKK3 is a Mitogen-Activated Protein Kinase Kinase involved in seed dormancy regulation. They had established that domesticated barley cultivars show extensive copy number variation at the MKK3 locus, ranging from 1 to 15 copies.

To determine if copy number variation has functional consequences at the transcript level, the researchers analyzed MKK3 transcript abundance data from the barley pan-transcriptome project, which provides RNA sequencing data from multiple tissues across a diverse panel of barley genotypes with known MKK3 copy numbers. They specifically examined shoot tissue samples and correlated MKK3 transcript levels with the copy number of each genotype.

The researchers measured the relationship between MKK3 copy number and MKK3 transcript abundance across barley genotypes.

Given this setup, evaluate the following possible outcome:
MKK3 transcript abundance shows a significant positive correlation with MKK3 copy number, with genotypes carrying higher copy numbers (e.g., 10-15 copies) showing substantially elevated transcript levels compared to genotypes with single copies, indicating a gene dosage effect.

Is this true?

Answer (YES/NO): YES